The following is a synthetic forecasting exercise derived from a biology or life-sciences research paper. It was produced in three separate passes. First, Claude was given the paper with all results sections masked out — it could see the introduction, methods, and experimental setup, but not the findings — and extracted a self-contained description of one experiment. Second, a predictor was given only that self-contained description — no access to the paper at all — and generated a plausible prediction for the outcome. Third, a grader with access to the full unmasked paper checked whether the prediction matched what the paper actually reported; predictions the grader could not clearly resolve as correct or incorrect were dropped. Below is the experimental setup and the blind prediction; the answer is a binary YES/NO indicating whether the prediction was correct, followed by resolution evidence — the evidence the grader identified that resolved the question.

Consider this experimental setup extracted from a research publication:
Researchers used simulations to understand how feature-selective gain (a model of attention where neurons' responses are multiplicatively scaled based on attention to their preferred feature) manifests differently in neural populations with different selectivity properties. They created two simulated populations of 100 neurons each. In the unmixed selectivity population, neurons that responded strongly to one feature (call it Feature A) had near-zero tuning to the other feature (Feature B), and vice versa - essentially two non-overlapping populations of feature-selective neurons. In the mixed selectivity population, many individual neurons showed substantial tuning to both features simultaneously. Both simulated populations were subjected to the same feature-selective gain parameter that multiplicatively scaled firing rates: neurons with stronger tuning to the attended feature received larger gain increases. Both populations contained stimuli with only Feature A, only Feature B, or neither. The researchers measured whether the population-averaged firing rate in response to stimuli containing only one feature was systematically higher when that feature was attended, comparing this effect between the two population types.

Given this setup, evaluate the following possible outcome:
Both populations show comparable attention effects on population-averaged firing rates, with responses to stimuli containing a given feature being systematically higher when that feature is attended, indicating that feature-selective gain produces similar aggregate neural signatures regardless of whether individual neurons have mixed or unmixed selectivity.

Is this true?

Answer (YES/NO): NO